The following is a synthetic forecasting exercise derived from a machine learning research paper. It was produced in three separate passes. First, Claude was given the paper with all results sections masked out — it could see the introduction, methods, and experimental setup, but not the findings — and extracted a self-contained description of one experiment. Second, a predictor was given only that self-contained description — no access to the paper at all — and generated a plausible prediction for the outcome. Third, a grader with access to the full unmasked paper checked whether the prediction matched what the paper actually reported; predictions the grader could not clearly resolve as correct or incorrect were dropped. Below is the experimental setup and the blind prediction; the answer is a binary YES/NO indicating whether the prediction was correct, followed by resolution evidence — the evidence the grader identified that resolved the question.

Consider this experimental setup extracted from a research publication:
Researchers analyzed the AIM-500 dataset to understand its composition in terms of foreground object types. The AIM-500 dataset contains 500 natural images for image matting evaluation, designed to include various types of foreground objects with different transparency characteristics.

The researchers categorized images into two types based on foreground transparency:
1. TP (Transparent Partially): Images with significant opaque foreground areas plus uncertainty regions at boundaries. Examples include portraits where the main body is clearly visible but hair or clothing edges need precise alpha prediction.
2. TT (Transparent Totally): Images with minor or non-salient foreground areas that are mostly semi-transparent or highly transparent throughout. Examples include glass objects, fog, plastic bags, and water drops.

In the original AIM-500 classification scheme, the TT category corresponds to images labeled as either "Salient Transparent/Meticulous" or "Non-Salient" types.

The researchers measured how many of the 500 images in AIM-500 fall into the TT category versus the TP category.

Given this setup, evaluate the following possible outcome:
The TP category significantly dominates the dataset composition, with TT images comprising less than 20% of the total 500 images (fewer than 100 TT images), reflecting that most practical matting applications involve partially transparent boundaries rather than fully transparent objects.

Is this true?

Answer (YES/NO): YES